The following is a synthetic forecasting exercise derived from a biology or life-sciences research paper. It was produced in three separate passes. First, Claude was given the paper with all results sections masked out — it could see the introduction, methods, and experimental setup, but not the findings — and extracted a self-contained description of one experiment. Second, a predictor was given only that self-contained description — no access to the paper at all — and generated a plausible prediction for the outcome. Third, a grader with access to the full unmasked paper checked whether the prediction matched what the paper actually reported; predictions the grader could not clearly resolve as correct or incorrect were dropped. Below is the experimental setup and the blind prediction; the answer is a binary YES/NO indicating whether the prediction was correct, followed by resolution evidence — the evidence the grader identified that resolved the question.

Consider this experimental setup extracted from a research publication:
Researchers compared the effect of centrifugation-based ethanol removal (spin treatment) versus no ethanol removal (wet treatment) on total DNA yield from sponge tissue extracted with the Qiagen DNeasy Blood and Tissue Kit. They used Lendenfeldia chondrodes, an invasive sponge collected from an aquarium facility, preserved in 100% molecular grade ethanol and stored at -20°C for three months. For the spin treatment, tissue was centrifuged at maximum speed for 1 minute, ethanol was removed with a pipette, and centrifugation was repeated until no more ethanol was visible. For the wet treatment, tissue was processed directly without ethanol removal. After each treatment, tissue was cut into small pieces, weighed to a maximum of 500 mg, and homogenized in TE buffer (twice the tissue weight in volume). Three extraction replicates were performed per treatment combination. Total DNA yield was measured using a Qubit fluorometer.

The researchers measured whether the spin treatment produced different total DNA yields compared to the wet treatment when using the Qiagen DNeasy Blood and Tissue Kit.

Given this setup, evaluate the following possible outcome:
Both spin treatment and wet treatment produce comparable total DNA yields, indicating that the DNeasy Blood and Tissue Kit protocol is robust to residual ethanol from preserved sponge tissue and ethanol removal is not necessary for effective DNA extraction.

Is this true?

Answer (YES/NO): NO